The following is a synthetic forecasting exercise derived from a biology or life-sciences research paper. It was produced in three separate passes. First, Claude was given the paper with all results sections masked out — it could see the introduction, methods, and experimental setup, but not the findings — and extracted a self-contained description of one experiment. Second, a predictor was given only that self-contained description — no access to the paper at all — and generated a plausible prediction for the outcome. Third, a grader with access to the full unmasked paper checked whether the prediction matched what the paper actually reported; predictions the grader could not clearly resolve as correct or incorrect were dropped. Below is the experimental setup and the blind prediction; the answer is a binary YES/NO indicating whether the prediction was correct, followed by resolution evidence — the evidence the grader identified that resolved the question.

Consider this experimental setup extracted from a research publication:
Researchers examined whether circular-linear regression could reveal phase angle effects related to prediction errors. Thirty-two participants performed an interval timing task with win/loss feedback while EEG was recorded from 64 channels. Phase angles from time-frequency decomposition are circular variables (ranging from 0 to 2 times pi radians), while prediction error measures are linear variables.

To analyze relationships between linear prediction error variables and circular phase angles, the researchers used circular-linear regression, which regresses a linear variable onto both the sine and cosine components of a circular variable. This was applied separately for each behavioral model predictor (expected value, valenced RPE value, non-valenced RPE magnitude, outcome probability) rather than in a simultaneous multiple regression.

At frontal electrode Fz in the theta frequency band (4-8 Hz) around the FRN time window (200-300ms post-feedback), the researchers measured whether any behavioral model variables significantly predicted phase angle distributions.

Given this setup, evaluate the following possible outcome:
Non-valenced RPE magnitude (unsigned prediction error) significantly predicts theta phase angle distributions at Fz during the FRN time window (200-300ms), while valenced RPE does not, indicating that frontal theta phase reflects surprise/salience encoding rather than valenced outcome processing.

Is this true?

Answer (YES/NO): NO